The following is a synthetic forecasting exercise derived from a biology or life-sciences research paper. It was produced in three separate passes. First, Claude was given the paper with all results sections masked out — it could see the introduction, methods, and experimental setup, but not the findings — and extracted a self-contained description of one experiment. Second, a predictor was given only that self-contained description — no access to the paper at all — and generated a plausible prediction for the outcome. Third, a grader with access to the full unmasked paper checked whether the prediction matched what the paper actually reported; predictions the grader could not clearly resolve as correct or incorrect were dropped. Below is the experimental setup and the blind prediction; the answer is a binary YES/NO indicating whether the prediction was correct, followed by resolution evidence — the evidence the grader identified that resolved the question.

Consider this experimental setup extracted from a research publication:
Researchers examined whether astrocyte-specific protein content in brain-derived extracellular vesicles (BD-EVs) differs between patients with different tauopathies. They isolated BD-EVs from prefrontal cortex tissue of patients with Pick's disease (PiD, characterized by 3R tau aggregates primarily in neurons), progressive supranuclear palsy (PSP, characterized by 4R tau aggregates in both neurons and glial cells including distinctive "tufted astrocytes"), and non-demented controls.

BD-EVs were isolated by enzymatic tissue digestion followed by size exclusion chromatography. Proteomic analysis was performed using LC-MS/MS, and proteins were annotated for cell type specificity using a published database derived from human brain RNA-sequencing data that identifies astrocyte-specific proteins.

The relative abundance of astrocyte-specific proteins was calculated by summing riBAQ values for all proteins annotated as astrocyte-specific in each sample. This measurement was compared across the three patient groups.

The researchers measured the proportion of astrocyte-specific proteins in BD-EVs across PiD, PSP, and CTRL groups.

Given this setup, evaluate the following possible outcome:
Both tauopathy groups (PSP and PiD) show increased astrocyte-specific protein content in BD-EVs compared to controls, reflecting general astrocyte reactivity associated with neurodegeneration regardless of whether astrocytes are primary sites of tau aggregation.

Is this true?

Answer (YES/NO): NO